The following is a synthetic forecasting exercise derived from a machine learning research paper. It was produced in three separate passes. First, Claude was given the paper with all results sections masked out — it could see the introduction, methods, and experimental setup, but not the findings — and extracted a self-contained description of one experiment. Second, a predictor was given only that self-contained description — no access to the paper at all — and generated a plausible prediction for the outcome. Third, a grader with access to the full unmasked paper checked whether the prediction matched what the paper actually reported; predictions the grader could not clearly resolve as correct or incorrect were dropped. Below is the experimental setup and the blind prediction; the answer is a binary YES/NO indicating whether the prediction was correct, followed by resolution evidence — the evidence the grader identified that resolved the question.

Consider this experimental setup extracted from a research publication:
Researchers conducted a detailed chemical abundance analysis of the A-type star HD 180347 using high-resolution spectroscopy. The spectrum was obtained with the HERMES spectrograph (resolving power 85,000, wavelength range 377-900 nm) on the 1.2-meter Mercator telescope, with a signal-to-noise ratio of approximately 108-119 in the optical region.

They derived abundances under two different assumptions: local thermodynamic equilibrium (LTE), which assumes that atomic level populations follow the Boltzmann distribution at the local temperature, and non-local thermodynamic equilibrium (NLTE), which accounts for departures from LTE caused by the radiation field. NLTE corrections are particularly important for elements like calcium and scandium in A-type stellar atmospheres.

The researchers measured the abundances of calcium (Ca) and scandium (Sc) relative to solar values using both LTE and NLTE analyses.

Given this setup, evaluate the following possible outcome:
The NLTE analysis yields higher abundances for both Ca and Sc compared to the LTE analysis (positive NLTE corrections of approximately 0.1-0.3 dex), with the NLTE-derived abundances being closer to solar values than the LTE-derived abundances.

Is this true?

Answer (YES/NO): NO